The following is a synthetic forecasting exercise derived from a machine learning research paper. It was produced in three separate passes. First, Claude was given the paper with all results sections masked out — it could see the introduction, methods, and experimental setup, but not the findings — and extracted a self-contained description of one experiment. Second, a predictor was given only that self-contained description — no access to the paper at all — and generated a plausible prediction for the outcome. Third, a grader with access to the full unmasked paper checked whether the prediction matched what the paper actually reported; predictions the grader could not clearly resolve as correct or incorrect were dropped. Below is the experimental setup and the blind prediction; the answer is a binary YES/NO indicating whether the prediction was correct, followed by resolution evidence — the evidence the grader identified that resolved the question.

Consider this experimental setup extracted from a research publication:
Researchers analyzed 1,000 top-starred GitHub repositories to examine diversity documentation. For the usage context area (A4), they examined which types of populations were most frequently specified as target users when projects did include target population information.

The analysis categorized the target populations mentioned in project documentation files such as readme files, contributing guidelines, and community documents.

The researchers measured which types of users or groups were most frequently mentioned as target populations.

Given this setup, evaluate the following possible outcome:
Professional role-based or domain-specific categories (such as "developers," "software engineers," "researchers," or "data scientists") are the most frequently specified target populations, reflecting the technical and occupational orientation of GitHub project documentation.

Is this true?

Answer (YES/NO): YES